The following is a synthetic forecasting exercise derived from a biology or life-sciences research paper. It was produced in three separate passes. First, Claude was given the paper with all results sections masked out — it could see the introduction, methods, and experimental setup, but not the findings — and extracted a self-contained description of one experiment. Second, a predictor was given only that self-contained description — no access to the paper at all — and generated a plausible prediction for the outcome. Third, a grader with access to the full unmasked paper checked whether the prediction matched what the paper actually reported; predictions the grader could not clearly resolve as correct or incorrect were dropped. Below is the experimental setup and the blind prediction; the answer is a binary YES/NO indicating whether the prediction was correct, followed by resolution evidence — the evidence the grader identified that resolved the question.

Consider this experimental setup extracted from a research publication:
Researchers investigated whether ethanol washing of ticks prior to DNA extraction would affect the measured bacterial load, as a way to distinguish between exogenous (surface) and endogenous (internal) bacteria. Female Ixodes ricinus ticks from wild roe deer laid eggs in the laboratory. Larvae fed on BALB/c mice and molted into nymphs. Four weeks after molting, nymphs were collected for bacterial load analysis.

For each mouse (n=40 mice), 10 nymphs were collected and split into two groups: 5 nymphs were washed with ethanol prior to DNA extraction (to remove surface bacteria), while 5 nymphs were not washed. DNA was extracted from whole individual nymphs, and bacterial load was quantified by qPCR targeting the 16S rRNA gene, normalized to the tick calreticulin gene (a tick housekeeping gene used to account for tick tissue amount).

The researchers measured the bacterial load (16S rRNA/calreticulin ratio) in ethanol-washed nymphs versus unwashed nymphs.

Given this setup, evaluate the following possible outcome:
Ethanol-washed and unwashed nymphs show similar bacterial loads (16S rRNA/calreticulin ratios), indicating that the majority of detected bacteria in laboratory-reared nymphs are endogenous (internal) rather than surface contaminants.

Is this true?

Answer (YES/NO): NO